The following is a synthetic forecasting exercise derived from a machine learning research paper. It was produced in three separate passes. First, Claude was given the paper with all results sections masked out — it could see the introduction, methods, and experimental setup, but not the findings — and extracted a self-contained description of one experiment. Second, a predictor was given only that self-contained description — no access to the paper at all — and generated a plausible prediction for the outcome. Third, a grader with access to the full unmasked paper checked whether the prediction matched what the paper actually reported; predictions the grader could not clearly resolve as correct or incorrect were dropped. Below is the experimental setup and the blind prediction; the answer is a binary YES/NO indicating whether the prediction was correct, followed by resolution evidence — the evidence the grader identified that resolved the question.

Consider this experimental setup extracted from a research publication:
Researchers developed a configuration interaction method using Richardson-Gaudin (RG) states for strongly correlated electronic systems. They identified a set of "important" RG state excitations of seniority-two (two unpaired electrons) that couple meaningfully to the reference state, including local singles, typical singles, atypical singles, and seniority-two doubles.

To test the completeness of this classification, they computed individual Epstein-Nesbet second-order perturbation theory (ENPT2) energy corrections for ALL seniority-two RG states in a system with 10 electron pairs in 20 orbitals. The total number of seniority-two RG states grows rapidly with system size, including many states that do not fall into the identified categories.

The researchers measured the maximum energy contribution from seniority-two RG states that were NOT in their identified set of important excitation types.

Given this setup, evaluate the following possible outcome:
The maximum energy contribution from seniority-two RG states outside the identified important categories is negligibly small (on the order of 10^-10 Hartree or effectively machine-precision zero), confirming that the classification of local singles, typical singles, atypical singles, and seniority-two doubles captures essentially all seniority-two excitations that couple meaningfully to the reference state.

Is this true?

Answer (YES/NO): NO